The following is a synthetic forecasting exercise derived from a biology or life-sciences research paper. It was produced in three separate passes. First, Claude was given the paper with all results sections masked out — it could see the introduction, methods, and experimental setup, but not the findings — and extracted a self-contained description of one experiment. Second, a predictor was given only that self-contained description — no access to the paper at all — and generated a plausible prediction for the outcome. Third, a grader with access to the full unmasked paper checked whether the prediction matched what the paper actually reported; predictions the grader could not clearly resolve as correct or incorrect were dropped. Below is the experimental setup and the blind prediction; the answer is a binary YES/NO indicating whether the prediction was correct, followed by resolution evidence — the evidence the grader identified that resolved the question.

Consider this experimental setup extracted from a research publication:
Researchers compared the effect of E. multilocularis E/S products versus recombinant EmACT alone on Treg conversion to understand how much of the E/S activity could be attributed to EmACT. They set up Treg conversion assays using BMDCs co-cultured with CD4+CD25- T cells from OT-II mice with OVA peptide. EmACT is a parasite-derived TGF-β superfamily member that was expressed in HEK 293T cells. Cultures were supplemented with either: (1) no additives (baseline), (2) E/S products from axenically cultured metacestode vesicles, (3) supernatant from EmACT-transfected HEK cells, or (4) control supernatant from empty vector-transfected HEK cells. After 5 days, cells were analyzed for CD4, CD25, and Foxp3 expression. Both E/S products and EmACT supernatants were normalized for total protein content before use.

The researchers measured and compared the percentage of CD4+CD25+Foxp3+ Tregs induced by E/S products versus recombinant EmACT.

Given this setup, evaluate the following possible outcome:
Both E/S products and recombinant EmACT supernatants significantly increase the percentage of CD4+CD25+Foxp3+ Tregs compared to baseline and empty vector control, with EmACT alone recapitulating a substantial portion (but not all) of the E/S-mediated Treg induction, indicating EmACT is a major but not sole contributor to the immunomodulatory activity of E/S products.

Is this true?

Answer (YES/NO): NO